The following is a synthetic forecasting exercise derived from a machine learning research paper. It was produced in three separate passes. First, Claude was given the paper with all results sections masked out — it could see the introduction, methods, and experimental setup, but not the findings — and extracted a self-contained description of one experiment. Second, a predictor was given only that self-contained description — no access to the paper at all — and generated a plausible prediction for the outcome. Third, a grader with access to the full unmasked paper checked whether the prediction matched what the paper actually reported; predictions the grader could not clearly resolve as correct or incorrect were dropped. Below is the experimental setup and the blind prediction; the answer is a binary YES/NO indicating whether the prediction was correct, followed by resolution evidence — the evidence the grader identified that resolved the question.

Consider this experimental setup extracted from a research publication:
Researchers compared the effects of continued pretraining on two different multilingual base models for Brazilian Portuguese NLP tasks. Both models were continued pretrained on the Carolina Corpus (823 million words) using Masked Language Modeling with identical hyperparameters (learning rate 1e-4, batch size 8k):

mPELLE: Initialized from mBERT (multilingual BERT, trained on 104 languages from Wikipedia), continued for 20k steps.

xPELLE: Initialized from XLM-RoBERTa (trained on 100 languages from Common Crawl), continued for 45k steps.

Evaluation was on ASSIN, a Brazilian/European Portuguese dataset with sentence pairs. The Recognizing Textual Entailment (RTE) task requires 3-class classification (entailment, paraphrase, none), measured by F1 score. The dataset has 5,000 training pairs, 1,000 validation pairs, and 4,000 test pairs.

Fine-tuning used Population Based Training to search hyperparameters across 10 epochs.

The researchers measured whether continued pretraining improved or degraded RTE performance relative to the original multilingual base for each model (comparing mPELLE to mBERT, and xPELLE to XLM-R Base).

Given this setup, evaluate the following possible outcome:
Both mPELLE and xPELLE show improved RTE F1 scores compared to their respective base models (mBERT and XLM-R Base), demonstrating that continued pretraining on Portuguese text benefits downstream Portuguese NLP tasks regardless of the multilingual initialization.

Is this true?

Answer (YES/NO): NO